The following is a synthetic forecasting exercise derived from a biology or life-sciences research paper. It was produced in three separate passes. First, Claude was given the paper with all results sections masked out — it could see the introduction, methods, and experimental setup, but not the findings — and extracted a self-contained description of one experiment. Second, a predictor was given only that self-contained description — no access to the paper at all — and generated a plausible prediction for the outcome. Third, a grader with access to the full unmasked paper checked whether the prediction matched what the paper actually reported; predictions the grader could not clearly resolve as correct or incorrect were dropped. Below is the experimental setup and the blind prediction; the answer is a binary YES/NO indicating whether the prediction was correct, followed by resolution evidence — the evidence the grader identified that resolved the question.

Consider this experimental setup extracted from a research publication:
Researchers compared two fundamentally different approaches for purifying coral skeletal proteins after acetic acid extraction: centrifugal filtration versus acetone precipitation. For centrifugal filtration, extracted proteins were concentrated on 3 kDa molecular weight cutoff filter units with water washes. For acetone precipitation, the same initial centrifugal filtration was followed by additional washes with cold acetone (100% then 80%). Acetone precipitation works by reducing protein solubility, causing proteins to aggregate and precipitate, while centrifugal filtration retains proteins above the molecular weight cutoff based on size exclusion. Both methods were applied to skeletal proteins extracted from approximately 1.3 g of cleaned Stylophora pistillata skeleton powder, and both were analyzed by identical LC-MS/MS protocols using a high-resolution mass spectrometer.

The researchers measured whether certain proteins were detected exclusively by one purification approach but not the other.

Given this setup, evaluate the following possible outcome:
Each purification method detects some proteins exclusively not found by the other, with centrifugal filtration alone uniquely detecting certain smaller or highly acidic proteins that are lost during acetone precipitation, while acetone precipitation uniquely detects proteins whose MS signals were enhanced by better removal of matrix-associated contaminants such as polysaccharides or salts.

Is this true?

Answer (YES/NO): NO